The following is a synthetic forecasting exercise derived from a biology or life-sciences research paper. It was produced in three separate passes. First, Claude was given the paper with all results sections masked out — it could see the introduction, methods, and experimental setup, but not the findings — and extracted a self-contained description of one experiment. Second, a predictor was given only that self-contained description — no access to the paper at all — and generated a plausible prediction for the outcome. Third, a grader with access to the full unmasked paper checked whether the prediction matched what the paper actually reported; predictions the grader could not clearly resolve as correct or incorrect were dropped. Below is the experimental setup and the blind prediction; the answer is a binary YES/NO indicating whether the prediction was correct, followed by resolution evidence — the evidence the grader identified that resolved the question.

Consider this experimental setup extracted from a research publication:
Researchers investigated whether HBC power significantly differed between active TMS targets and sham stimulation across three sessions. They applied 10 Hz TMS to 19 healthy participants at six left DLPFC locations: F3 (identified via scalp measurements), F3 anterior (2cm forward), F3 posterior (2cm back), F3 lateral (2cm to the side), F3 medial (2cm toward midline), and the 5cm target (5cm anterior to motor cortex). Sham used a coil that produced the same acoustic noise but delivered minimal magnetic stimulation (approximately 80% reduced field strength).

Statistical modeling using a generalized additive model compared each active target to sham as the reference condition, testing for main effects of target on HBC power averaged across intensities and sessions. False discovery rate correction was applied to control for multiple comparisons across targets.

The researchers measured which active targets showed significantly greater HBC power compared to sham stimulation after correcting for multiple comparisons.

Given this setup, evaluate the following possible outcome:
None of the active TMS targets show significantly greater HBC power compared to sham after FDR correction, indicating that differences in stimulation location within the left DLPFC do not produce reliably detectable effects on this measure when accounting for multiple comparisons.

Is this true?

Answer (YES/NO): NO